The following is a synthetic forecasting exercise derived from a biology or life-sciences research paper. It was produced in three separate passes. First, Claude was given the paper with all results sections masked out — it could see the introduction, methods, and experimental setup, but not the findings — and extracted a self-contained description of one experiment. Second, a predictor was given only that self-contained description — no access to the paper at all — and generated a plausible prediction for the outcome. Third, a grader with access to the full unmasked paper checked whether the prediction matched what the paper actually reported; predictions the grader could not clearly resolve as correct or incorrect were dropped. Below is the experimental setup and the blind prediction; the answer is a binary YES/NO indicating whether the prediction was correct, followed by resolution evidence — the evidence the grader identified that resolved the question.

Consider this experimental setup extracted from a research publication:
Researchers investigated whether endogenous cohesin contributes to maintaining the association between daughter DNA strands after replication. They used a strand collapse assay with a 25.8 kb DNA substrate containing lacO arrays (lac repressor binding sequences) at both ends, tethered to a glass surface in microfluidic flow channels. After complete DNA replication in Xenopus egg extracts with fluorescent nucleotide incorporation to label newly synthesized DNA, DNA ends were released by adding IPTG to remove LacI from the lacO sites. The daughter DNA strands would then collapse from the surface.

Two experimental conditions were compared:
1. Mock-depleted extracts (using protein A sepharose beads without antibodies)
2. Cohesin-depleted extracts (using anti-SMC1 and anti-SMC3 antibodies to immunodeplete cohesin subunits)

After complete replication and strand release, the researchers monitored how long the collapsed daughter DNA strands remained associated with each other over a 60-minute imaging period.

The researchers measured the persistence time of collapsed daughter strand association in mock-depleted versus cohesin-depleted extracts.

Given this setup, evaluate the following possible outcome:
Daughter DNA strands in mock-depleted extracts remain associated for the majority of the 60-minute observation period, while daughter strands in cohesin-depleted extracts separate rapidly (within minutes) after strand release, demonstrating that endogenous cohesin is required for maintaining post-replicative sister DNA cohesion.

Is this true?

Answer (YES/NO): NO